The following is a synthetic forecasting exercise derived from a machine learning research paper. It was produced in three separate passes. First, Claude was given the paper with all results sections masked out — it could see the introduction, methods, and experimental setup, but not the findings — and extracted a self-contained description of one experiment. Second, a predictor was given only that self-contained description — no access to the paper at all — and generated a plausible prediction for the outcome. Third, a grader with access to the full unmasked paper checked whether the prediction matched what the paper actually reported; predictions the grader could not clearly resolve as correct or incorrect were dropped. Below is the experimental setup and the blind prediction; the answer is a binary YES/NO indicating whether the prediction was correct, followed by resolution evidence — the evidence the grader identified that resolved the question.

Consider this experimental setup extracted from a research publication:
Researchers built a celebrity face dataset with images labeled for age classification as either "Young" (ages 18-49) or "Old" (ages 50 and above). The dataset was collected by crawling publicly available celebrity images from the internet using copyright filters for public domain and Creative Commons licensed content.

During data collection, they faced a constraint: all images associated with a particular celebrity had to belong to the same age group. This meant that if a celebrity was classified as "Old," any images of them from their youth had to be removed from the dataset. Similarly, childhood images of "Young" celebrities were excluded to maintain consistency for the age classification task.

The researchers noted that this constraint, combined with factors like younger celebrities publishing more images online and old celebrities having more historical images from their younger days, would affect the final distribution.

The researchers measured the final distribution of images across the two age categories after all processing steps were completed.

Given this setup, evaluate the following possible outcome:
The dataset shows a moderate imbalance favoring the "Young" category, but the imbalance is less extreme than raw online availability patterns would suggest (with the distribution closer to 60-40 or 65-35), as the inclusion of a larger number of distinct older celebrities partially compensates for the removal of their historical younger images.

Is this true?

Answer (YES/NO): NO